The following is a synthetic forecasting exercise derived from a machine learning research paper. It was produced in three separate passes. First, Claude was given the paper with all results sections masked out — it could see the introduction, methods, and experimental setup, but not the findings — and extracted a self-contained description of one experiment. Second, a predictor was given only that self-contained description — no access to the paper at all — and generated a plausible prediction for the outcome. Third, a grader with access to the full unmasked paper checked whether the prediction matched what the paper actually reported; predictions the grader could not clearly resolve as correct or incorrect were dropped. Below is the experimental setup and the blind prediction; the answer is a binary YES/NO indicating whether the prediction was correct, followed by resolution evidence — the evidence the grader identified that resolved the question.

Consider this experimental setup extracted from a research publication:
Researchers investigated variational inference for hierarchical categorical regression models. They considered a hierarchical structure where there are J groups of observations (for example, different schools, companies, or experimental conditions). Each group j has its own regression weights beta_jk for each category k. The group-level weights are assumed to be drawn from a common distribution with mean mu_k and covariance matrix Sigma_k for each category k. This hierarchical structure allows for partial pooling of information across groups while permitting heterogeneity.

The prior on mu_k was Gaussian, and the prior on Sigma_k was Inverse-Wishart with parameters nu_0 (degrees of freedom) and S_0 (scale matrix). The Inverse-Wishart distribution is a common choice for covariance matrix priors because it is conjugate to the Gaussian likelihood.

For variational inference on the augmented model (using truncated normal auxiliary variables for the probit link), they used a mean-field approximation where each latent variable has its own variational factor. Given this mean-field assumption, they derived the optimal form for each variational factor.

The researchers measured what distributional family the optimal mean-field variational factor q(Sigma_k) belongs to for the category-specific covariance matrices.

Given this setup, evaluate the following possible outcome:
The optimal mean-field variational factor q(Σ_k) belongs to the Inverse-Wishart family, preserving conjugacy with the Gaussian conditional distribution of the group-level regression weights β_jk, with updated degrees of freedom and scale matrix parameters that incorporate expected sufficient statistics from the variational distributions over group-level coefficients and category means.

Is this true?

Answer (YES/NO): YES